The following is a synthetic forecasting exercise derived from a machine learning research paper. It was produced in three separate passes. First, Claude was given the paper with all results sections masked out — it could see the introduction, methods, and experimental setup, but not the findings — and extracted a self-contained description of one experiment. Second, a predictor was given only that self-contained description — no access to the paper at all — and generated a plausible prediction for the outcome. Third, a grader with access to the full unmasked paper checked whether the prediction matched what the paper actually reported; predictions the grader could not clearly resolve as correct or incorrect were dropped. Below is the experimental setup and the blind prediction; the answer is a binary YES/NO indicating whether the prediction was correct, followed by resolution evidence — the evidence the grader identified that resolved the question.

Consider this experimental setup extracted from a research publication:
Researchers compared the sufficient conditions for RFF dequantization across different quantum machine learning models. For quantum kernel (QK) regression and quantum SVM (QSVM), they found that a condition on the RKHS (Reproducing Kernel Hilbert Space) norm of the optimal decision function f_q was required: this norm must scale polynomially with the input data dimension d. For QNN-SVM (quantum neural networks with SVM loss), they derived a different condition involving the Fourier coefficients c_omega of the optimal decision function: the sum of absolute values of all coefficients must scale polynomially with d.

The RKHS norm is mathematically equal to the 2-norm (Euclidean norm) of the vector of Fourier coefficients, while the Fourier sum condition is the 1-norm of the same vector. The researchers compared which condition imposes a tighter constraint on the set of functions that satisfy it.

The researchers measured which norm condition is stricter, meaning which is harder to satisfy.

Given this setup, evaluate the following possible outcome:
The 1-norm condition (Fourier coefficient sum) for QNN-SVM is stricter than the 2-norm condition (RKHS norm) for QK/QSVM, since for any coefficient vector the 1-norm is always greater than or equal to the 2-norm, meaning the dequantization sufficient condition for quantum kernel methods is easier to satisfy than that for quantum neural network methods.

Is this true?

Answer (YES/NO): YES